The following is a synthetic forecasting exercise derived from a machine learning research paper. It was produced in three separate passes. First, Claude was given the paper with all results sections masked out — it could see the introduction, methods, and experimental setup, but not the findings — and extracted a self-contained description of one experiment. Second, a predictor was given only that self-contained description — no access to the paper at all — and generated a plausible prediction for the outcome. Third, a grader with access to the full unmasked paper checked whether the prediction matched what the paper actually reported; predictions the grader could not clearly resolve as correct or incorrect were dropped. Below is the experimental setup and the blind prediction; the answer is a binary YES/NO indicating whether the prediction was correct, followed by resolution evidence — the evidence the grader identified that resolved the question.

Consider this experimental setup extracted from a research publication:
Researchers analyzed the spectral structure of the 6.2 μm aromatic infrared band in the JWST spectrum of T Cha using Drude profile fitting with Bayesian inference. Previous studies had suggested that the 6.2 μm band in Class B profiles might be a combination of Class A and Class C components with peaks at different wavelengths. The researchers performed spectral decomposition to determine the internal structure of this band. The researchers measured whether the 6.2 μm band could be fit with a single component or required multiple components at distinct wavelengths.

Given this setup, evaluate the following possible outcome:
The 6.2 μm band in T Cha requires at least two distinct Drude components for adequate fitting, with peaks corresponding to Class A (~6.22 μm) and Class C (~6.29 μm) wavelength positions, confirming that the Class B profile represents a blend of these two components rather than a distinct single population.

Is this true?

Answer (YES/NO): NO